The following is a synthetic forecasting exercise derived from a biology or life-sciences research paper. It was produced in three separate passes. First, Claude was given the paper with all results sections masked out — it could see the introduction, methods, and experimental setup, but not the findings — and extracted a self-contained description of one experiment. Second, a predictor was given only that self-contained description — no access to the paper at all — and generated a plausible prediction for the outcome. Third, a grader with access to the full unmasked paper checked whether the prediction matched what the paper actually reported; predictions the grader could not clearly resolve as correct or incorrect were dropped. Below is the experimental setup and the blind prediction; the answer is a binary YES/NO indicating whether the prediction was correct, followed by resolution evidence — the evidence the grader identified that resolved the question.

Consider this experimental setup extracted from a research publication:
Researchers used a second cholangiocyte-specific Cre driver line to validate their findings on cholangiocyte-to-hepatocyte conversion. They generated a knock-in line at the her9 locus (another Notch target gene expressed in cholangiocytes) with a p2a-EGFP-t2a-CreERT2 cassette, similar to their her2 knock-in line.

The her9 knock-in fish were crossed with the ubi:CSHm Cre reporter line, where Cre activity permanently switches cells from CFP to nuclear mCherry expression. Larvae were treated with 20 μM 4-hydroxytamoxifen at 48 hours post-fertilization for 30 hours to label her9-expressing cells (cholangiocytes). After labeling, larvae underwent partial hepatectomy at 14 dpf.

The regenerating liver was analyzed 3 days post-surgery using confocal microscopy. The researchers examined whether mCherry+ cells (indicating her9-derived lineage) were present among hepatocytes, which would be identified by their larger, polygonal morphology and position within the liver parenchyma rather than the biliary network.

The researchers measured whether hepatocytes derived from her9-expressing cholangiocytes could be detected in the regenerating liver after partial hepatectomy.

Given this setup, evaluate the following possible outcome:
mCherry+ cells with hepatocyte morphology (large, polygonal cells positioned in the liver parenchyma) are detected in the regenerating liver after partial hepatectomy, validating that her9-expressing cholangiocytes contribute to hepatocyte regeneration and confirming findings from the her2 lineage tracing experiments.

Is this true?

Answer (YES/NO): YES